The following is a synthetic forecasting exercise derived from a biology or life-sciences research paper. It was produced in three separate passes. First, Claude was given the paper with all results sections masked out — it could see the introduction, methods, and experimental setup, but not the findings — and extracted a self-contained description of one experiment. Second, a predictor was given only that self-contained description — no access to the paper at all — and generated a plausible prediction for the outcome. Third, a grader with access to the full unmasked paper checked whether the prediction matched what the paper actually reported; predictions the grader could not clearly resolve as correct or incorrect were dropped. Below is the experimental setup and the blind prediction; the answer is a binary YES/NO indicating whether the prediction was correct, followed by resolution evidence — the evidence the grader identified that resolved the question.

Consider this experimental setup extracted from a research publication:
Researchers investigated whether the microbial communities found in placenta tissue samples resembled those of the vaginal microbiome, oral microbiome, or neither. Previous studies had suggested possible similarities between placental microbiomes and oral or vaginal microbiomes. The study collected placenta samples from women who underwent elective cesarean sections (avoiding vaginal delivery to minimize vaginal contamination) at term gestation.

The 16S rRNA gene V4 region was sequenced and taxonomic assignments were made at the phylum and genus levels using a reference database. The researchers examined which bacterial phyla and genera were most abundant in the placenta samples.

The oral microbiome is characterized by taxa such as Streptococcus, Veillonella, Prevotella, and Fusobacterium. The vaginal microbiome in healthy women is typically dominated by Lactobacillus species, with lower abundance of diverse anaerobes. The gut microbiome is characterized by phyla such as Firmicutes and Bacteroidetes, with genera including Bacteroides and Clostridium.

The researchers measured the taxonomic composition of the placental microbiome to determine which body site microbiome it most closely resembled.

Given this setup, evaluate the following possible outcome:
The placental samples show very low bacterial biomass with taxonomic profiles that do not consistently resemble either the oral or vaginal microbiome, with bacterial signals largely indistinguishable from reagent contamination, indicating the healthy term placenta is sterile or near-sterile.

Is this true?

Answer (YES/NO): NO